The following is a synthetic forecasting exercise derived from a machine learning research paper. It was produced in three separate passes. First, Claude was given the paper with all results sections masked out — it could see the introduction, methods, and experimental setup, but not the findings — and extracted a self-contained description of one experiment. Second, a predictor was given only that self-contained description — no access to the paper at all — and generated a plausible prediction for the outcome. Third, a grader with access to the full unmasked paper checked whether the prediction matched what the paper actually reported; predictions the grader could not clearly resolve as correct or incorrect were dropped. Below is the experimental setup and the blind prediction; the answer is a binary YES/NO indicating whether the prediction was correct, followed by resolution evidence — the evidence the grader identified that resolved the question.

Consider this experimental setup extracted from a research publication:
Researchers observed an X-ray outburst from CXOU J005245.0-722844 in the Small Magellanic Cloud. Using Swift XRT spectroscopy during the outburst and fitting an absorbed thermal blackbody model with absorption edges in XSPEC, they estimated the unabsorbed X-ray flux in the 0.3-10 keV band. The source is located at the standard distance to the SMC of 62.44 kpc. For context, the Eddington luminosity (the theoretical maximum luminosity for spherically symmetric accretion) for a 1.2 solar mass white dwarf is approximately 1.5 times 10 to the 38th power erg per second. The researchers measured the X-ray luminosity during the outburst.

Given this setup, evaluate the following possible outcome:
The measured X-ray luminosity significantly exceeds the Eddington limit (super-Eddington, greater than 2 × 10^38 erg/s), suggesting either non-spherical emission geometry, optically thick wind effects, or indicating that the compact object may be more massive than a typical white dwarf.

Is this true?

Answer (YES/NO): YES